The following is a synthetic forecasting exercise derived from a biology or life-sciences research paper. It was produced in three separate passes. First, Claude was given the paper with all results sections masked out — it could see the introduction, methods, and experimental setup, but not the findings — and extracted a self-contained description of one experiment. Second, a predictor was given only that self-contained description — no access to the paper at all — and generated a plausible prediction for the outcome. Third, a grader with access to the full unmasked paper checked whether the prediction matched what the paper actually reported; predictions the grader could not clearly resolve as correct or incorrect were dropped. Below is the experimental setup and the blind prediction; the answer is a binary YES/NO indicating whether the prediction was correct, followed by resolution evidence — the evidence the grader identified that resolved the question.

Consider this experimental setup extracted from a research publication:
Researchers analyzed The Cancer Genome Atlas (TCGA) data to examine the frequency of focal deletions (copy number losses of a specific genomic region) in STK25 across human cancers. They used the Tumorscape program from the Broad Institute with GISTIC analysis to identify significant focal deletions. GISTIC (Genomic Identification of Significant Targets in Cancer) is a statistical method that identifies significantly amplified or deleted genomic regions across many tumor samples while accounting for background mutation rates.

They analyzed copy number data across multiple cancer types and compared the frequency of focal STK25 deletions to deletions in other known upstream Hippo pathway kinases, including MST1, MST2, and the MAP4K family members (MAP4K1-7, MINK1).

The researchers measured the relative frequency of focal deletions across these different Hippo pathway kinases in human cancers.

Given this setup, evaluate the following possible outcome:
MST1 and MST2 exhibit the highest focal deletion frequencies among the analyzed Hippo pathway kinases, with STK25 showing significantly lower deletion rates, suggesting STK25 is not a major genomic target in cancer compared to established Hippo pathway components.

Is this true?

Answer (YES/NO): NO